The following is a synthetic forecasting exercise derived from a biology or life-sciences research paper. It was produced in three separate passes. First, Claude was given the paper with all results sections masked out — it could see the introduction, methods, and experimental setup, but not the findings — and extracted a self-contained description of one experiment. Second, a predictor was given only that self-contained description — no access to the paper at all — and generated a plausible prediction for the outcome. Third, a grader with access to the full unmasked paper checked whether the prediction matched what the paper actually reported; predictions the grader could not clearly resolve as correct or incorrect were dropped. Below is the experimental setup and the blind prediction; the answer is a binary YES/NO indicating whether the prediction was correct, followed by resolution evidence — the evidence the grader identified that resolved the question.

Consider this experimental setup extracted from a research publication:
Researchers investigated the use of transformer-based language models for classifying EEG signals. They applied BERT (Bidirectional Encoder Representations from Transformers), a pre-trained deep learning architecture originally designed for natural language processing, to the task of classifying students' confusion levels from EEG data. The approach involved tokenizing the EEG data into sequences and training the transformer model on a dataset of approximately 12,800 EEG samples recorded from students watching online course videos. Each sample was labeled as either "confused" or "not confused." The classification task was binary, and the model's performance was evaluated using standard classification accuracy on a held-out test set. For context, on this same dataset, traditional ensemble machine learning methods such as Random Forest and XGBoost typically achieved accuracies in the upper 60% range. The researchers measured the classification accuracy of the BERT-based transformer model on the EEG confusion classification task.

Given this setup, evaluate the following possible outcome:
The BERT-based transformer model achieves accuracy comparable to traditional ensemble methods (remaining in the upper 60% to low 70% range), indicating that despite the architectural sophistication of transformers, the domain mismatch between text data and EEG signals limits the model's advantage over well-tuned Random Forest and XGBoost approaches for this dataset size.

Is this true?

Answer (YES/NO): NO